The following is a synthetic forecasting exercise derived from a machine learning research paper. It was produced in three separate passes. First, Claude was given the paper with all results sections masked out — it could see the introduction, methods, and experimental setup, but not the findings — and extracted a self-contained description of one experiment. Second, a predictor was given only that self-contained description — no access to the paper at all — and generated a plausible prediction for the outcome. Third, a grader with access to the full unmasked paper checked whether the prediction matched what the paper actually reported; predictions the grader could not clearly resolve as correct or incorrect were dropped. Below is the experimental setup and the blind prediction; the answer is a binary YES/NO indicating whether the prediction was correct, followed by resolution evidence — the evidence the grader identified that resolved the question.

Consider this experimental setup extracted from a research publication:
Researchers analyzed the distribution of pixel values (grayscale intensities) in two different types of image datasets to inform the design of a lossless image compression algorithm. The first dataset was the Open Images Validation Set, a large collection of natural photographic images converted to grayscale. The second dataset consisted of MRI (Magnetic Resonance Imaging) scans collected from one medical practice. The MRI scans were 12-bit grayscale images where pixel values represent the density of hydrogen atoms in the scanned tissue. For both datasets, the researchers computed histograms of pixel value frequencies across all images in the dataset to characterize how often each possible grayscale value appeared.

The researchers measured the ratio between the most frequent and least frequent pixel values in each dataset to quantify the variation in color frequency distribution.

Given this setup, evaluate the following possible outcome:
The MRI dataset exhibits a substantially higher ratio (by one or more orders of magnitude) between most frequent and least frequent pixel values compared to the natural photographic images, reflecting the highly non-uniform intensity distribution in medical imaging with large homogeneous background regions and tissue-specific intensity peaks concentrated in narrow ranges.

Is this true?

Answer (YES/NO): YES